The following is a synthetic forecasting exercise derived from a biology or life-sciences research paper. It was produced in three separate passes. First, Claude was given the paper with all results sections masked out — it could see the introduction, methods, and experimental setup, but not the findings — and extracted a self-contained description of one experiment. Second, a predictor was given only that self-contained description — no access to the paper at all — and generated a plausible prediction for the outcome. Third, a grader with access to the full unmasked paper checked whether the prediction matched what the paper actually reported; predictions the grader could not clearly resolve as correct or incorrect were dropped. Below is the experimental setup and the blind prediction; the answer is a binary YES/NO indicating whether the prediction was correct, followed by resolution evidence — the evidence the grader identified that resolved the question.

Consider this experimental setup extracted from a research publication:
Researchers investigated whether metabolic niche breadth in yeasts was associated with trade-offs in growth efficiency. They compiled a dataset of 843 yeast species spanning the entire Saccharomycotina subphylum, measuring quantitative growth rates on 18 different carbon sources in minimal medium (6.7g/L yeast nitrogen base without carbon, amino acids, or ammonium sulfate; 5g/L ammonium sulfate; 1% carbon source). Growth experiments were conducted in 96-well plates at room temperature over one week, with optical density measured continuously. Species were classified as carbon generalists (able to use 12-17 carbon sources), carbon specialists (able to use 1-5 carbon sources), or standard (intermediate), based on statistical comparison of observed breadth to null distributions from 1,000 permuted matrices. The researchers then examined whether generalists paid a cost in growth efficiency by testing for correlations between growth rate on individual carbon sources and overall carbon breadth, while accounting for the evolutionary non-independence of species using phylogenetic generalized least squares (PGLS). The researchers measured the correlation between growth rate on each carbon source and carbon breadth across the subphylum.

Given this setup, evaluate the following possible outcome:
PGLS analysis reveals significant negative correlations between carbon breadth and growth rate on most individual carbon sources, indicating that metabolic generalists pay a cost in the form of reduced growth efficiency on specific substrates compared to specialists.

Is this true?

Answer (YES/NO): NO